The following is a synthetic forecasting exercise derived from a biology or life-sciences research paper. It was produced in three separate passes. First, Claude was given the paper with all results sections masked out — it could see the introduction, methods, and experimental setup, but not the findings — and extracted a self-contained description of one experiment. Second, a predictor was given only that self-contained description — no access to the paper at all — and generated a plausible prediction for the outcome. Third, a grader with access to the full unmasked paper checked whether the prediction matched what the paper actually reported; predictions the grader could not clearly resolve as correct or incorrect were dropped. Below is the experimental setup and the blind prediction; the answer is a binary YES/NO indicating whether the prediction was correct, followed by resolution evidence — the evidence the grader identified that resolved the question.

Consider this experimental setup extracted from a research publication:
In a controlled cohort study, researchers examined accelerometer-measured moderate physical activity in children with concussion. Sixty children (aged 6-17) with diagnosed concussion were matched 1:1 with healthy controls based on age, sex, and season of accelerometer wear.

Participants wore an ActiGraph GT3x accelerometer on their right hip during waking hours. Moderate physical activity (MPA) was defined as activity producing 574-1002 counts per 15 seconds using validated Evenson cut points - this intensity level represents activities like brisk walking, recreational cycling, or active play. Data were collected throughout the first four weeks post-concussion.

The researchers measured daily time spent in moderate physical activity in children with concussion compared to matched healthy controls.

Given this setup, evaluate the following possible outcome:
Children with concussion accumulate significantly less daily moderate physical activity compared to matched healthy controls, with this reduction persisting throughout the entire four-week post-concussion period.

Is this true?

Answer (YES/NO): NO